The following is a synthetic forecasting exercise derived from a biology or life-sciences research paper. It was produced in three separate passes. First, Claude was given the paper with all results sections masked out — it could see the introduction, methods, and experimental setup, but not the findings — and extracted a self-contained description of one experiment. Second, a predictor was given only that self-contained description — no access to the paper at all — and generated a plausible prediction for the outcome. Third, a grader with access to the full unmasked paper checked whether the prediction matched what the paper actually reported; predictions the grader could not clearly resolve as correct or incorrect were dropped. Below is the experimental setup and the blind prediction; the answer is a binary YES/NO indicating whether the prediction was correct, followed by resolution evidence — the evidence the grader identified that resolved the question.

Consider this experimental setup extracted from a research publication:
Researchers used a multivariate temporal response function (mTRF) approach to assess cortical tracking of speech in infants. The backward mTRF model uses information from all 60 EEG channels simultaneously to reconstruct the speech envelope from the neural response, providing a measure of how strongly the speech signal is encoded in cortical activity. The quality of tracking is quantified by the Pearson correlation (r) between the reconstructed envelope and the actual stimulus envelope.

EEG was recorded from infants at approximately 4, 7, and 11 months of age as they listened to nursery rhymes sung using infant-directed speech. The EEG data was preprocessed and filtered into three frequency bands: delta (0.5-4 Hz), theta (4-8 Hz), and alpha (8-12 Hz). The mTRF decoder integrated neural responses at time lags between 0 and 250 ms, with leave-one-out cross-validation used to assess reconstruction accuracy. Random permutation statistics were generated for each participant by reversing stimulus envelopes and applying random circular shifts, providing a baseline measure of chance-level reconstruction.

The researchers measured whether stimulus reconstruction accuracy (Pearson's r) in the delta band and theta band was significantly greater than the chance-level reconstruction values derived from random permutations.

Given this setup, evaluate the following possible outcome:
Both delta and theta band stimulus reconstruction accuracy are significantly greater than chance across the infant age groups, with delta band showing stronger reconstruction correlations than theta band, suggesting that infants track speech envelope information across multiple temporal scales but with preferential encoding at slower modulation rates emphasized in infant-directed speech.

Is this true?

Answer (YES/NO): YES